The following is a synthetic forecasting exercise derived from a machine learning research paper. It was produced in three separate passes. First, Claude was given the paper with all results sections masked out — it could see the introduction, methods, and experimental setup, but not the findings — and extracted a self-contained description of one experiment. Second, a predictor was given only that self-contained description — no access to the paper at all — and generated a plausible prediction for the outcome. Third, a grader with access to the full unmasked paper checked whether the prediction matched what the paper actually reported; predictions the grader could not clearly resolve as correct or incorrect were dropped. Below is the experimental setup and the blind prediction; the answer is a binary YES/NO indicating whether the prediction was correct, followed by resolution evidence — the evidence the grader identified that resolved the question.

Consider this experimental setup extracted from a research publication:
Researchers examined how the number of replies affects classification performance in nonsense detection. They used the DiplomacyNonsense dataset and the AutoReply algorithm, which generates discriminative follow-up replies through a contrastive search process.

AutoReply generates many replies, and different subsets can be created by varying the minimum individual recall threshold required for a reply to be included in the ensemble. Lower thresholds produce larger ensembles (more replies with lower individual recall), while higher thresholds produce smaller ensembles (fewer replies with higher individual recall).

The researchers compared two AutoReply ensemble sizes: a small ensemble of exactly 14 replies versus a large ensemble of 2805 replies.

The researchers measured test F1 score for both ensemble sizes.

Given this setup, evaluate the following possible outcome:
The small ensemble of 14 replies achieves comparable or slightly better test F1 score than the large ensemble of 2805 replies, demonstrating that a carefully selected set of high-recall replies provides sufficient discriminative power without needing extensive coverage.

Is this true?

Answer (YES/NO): NO